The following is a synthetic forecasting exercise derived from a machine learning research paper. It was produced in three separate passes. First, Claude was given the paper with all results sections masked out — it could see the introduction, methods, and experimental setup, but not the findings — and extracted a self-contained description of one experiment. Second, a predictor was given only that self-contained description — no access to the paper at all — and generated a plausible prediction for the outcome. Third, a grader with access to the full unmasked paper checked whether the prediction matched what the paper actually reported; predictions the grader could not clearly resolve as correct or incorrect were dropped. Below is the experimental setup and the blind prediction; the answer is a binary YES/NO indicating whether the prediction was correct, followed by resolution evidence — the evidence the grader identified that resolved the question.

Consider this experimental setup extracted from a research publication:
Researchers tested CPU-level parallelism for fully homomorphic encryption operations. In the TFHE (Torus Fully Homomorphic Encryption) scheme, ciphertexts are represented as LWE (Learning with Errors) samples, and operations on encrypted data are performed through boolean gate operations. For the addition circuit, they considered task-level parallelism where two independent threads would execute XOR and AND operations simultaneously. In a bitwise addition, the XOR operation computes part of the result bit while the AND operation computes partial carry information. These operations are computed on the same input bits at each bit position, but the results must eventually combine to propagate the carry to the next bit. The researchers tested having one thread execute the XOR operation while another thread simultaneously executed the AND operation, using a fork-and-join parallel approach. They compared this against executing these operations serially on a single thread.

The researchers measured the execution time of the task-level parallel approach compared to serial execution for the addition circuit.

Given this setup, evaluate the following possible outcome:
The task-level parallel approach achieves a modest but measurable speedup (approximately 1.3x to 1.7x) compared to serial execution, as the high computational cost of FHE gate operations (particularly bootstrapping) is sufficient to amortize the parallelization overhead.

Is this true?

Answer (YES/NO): NO